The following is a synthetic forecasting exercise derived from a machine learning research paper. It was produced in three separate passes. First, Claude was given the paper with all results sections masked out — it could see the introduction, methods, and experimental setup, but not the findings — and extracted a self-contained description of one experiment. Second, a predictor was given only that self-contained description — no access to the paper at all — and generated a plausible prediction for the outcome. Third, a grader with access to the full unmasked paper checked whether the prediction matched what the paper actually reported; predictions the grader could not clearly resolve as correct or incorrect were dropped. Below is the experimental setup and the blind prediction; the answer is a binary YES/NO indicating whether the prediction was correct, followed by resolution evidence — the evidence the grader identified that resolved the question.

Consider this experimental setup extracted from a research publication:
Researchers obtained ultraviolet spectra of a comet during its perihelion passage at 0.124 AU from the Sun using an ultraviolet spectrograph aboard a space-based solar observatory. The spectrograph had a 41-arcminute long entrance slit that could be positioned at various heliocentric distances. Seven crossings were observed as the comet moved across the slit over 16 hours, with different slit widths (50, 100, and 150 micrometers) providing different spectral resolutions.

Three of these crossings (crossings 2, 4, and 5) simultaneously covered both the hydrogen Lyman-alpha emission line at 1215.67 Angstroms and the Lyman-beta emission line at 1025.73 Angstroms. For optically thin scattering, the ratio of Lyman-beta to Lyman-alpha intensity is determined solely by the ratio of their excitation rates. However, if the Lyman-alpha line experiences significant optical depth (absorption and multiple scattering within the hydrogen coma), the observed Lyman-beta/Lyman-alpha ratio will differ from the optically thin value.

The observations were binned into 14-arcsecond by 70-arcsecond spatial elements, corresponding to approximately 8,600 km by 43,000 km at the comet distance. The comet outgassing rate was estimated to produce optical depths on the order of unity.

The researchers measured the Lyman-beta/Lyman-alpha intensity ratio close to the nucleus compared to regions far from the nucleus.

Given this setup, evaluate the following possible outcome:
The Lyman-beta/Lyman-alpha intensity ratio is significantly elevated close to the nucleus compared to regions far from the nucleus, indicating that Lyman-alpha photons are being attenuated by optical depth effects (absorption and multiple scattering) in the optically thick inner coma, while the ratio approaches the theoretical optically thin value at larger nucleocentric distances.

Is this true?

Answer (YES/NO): YES